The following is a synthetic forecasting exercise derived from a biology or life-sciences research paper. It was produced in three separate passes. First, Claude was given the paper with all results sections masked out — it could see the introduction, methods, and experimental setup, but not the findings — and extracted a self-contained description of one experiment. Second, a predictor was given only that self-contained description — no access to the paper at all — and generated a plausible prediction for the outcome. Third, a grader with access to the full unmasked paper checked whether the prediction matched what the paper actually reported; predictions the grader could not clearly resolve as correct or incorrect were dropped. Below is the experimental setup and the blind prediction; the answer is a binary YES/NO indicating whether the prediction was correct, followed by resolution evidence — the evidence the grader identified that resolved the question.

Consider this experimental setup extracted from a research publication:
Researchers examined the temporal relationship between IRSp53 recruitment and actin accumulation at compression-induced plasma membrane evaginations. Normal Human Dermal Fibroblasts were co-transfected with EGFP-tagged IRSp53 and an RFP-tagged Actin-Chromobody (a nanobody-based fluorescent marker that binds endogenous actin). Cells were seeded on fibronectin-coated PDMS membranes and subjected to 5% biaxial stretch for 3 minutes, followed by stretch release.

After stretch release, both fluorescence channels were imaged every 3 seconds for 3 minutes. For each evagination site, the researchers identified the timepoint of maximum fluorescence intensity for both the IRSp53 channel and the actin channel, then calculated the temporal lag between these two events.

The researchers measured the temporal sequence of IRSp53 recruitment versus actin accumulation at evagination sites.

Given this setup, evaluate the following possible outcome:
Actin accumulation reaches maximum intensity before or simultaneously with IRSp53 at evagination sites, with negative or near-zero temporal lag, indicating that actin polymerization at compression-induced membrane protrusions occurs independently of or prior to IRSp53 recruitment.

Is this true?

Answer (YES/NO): NO